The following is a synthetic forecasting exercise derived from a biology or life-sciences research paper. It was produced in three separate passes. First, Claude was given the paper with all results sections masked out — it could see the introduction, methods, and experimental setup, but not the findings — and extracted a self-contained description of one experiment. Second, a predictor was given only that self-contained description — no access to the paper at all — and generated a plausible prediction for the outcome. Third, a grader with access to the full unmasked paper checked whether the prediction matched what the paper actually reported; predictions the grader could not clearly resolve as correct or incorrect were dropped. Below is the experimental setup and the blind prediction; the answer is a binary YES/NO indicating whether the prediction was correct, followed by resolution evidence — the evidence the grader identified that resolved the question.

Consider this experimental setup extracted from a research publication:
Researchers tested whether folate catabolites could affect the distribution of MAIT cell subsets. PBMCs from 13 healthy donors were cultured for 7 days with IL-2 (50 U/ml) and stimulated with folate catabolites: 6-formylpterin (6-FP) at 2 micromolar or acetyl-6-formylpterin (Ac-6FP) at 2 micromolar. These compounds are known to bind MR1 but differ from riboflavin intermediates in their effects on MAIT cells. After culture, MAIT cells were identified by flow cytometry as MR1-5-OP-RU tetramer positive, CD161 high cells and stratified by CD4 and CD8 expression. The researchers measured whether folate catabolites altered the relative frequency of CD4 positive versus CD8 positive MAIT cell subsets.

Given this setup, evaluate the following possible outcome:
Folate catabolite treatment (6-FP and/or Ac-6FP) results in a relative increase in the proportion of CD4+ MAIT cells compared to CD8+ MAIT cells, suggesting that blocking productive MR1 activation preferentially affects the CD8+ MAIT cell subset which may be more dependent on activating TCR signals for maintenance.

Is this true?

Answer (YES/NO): NO